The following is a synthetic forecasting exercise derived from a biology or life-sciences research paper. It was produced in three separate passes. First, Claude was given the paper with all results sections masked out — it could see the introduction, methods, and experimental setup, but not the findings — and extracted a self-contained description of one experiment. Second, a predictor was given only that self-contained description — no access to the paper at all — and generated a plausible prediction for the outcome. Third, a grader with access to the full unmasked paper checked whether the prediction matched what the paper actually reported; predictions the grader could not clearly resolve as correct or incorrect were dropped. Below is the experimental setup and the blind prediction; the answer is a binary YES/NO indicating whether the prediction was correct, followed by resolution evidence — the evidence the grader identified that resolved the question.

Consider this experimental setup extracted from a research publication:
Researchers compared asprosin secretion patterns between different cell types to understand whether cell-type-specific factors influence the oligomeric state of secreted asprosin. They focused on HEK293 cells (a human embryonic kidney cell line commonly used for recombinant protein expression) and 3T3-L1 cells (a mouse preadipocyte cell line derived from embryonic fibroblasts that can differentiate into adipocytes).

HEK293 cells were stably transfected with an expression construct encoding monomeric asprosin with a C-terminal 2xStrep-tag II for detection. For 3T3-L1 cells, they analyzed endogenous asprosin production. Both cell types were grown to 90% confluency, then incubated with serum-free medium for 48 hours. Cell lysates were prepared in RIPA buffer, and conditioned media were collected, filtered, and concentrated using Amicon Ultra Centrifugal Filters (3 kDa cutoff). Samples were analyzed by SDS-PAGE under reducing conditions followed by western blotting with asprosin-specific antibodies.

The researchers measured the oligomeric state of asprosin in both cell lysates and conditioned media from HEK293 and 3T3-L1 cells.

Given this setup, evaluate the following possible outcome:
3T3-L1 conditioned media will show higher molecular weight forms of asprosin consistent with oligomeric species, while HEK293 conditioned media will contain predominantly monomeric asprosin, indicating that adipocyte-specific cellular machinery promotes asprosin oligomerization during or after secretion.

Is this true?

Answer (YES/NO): YES